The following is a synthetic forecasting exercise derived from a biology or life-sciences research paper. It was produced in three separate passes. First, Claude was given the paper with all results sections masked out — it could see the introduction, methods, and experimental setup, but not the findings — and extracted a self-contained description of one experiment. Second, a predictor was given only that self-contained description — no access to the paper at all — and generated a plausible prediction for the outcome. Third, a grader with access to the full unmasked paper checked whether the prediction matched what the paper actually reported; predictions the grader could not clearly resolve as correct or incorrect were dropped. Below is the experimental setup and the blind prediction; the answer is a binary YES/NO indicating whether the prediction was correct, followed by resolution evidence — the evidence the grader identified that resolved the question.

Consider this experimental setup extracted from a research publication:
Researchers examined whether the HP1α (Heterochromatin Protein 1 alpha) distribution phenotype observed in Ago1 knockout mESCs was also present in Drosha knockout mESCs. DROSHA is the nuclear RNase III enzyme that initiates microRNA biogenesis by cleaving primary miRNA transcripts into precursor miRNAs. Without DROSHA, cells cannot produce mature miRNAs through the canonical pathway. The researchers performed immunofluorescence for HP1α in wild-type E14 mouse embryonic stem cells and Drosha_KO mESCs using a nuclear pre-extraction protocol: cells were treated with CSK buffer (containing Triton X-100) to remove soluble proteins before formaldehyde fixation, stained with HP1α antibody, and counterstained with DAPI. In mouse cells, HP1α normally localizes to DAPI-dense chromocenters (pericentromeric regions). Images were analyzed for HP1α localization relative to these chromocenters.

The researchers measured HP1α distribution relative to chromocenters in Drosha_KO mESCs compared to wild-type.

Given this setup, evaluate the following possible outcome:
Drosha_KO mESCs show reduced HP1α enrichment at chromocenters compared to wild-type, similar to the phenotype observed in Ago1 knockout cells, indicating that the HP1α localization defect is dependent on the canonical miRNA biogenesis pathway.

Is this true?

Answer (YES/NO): YES